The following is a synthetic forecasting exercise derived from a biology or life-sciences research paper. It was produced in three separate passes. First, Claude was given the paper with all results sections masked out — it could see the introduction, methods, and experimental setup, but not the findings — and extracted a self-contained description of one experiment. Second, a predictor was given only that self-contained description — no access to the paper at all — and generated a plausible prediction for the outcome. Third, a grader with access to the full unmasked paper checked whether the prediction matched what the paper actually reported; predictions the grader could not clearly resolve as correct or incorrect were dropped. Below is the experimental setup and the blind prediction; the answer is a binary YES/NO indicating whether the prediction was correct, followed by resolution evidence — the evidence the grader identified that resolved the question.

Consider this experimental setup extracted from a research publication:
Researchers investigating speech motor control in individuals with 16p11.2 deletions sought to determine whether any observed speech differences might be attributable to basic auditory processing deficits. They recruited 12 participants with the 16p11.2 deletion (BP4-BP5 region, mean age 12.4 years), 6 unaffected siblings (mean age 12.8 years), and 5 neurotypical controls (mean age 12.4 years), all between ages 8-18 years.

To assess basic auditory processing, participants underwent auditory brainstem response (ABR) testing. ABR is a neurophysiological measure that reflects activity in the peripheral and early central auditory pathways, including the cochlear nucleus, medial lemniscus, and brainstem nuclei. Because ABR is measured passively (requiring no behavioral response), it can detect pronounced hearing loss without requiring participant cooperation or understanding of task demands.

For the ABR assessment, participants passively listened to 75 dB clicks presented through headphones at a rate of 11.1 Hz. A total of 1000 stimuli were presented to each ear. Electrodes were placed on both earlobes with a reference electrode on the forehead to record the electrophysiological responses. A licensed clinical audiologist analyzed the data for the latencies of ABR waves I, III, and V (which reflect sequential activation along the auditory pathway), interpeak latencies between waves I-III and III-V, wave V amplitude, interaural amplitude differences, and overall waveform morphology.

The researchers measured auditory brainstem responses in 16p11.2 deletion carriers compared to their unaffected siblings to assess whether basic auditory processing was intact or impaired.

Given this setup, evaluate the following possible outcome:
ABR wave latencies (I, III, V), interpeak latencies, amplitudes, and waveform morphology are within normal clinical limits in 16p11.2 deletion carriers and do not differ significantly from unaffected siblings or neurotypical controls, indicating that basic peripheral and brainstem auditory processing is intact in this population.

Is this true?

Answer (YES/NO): NO